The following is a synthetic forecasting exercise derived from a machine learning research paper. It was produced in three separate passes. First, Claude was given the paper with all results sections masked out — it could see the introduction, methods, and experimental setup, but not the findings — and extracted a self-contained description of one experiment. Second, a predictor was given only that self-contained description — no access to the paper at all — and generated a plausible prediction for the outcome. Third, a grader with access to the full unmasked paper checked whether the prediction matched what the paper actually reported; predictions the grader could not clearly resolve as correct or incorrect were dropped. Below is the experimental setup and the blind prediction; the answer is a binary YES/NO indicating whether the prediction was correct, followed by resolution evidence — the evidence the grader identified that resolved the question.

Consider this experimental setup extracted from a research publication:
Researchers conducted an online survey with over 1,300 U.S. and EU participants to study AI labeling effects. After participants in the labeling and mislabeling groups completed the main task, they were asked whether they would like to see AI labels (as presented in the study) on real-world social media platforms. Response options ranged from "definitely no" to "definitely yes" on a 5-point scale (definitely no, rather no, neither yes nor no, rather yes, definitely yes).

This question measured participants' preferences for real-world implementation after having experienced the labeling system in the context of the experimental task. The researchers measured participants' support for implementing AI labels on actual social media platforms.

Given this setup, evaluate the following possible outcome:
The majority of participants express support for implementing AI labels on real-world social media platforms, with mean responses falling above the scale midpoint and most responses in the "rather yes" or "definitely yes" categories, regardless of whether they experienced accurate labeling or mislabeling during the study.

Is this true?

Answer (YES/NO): YES